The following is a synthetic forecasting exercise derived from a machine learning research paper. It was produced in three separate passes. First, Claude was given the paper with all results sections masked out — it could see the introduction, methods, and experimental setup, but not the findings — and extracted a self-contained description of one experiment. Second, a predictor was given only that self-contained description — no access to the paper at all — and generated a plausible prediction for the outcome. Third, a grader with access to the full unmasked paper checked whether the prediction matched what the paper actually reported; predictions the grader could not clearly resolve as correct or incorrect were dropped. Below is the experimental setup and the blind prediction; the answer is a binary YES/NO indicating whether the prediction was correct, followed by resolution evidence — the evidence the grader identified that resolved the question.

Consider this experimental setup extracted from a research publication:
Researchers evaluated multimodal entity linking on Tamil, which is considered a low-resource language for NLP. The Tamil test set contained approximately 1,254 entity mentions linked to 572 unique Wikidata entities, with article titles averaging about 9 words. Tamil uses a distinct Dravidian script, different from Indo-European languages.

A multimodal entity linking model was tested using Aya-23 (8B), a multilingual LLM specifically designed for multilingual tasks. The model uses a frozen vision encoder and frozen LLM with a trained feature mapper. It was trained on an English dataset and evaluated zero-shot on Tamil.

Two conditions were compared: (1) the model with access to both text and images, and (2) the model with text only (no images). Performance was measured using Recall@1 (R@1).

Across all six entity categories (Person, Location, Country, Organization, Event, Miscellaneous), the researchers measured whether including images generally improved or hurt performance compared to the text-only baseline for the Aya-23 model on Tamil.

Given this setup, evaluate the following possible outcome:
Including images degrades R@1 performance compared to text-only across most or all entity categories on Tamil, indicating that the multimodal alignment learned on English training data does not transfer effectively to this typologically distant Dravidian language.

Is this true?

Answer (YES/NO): YES